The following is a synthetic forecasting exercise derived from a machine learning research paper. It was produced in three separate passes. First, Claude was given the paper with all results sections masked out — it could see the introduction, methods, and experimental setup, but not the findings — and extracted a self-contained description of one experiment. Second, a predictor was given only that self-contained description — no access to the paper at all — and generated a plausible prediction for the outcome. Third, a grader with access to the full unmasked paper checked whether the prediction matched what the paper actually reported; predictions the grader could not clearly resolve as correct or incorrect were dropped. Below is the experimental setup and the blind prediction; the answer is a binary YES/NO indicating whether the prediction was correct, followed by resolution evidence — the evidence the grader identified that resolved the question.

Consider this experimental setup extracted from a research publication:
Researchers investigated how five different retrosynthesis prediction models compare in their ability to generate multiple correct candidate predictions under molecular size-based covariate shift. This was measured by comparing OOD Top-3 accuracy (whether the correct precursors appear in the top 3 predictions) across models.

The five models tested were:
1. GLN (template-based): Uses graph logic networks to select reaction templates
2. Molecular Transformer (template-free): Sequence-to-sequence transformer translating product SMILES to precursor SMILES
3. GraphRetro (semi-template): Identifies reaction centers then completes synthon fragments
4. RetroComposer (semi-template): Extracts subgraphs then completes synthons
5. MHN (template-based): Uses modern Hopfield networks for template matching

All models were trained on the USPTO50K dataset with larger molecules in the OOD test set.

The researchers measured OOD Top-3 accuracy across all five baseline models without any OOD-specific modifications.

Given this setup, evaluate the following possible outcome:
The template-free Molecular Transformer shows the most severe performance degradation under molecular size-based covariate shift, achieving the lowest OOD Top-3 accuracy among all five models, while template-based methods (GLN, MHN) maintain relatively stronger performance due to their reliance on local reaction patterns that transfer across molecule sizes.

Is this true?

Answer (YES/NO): NO